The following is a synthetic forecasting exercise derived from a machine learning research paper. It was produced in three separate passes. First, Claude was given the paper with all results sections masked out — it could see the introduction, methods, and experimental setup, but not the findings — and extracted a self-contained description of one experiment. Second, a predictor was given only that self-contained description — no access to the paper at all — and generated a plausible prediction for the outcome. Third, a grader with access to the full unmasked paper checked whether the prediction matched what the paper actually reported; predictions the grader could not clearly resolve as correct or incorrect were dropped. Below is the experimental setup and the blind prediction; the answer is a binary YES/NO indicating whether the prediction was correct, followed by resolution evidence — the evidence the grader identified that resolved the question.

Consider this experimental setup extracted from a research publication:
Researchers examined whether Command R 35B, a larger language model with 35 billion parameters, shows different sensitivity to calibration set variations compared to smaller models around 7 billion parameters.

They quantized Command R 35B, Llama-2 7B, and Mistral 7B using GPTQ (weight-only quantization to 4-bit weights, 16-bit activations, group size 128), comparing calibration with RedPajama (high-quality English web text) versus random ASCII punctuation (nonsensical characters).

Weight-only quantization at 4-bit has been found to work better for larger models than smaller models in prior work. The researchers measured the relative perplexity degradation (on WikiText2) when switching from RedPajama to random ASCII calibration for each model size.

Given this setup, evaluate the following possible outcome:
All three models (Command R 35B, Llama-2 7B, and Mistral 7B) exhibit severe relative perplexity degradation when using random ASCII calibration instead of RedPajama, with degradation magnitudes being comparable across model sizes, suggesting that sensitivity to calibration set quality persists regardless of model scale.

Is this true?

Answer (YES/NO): NO